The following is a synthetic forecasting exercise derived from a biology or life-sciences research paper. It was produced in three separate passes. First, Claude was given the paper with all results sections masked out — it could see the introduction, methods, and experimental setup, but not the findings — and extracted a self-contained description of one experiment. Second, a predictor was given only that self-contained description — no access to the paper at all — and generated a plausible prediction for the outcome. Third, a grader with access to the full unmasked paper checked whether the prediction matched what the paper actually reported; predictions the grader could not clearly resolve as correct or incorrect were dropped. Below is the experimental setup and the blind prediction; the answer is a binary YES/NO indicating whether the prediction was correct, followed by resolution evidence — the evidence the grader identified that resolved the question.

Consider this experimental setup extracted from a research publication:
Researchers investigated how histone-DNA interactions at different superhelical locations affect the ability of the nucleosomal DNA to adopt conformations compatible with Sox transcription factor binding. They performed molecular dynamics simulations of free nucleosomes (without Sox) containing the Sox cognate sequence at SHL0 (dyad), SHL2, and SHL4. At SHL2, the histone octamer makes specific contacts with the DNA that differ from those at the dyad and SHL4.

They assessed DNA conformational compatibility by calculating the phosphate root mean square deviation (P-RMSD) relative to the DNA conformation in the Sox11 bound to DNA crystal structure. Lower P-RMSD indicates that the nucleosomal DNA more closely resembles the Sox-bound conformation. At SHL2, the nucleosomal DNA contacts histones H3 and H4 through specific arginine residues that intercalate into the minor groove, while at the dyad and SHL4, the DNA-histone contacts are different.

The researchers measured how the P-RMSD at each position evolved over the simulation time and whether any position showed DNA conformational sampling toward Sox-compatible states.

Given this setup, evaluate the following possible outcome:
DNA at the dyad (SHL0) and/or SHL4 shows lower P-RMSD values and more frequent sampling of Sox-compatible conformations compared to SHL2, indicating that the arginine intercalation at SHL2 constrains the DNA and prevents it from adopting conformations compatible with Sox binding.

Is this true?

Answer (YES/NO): NO